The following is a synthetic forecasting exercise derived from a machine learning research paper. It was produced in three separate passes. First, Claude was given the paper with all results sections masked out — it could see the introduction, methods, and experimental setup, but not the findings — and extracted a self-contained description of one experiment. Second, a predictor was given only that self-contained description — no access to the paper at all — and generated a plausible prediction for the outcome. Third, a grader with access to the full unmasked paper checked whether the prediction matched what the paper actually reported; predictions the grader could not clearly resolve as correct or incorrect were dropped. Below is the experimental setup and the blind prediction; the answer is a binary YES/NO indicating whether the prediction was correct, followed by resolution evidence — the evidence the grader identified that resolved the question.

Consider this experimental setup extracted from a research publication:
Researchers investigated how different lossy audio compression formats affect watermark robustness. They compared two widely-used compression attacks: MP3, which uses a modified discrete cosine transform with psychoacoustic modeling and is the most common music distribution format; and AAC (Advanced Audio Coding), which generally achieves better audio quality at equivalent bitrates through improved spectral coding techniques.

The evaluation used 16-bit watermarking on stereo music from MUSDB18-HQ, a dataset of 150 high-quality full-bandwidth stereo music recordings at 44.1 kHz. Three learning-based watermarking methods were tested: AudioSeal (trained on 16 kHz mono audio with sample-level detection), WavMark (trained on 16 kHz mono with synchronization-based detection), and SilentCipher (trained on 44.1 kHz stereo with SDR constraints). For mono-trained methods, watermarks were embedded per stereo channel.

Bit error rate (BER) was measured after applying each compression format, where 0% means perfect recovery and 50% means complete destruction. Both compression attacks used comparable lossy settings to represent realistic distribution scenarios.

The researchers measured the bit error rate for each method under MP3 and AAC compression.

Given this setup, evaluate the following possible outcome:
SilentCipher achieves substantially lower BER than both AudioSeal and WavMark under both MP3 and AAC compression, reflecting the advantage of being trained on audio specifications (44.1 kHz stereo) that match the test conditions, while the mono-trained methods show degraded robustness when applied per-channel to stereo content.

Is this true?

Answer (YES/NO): NO